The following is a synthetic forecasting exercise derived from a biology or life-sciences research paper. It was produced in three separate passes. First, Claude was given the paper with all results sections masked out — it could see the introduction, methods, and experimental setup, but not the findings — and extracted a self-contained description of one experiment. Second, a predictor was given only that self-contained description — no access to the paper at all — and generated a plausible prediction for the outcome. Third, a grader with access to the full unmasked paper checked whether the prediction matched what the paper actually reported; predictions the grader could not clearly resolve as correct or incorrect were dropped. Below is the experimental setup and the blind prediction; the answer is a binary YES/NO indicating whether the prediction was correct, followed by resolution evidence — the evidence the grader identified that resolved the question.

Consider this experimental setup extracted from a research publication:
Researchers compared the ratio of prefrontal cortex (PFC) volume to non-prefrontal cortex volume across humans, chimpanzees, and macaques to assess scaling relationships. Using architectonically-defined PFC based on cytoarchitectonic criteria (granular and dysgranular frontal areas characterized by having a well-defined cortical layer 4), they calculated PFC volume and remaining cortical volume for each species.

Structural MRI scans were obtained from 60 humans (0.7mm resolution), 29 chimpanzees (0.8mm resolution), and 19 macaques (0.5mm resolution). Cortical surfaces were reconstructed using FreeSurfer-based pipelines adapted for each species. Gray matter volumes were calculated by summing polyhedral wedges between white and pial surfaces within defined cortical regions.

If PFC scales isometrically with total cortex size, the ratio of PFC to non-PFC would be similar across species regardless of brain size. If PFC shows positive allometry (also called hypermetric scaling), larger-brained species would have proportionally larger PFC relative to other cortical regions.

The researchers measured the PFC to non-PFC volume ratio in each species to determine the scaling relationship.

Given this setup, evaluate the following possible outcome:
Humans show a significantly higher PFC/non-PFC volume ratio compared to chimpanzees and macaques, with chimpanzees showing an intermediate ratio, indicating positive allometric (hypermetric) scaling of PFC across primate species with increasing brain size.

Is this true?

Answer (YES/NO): YES